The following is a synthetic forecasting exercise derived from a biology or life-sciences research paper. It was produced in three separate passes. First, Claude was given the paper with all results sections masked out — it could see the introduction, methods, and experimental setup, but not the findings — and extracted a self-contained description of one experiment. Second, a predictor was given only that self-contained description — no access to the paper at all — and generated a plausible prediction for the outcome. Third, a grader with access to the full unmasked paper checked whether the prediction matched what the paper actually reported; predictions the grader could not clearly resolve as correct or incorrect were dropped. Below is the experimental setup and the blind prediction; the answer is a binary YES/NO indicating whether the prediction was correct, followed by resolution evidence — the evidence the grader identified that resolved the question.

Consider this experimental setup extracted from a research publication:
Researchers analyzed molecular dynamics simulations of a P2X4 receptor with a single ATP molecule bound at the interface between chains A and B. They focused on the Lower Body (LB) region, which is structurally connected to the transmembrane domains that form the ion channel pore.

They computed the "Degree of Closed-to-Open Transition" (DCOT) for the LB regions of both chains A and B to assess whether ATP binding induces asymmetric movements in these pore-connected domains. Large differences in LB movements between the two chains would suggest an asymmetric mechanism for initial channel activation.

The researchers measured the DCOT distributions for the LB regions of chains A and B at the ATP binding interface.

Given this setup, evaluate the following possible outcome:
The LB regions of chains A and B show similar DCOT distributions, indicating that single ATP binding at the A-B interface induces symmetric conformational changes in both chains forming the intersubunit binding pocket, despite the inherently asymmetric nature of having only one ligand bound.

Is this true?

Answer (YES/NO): NO